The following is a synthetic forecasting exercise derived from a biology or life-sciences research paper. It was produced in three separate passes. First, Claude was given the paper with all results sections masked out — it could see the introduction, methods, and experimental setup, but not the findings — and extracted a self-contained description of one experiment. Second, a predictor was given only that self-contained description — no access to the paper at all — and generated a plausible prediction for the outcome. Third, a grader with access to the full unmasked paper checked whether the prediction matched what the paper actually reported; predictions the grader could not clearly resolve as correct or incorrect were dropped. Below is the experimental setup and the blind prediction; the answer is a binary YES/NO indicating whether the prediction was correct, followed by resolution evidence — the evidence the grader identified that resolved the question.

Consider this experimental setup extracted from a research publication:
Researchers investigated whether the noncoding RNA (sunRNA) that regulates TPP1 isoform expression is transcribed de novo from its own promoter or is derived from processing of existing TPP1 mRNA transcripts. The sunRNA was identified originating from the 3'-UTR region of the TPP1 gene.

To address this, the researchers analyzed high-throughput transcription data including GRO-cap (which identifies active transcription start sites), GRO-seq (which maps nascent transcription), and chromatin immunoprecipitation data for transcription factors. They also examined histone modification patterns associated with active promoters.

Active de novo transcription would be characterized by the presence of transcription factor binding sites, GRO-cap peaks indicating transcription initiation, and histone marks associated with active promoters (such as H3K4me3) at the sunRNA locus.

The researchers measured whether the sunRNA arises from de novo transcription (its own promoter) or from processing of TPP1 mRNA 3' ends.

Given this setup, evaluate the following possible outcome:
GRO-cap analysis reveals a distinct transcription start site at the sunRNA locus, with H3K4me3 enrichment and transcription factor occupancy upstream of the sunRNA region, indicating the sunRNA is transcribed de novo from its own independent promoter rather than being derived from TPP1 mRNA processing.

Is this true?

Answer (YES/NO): NO